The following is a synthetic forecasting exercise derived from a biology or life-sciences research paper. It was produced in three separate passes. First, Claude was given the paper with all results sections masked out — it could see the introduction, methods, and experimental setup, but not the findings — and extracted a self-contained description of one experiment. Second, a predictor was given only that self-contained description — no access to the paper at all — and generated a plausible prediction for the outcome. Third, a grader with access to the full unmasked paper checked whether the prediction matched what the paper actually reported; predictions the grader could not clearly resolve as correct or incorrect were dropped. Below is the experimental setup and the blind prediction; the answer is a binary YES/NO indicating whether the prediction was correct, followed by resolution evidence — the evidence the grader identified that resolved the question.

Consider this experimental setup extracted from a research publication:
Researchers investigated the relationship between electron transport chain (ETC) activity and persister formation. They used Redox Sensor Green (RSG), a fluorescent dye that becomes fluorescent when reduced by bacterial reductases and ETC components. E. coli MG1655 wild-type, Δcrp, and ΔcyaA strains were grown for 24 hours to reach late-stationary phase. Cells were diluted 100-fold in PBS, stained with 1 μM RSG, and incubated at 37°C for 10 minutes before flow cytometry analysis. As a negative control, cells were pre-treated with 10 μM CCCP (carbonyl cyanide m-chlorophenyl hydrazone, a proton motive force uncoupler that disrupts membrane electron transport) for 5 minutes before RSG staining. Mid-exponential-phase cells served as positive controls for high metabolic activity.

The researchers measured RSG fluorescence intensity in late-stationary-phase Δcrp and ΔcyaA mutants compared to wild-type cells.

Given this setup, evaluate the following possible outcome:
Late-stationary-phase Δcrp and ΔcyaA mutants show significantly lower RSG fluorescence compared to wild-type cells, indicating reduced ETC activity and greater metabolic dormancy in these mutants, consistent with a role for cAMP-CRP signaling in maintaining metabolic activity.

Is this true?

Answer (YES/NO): YES